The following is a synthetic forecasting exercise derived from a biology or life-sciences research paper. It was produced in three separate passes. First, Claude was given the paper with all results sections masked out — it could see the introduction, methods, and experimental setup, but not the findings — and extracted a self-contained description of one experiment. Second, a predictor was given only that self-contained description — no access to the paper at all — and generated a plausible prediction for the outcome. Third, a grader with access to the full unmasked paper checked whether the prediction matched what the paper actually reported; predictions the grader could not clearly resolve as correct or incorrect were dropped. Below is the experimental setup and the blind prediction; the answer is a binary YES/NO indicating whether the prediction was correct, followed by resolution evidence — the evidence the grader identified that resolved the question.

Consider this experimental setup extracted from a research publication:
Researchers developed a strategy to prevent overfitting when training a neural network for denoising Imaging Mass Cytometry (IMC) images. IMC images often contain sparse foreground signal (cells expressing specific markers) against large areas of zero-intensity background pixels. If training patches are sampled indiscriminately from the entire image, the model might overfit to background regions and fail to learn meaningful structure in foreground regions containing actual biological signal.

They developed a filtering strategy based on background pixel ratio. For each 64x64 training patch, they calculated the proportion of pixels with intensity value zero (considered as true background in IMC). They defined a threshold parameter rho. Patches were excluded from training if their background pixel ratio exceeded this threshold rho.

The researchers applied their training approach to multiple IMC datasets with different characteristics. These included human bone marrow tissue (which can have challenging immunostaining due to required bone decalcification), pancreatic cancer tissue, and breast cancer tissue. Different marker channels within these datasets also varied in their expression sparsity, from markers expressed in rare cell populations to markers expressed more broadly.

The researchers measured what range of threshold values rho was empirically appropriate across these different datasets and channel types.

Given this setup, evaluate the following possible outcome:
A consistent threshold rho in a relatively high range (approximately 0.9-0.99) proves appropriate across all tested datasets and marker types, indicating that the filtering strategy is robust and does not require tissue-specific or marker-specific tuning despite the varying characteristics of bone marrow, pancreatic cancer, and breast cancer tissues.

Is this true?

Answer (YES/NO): NO